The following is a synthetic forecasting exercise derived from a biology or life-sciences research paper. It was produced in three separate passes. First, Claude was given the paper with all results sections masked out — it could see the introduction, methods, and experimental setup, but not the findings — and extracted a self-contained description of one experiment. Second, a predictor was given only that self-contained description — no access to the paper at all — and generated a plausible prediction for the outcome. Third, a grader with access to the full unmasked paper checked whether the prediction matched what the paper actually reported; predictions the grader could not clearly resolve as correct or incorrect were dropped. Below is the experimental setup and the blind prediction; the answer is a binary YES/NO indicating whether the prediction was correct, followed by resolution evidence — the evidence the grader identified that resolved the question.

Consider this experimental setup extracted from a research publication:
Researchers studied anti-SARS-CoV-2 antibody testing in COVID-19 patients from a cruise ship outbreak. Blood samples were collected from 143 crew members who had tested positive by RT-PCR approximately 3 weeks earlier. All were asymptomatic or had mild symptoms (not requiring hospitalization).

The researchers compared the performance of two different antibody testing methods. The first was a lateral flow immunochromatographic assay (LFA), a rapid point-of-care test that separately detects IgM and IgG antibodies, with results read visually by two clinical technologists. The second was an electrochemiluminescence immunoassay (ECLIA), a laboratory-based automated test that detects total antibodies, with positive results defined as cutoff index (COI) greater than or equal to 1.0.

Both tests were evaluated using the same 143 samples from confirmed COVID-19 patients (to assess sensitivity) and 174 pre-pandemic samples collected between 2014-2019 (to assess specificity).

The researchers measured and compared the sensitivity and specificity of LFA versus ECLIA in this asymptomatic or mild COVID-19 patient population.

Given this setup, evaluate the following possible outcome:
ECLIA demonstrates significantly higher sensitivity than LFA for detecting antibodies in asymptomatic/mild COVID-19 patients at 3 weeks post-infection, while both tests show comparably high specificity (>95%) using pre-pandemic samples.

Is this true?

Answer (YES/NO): YES